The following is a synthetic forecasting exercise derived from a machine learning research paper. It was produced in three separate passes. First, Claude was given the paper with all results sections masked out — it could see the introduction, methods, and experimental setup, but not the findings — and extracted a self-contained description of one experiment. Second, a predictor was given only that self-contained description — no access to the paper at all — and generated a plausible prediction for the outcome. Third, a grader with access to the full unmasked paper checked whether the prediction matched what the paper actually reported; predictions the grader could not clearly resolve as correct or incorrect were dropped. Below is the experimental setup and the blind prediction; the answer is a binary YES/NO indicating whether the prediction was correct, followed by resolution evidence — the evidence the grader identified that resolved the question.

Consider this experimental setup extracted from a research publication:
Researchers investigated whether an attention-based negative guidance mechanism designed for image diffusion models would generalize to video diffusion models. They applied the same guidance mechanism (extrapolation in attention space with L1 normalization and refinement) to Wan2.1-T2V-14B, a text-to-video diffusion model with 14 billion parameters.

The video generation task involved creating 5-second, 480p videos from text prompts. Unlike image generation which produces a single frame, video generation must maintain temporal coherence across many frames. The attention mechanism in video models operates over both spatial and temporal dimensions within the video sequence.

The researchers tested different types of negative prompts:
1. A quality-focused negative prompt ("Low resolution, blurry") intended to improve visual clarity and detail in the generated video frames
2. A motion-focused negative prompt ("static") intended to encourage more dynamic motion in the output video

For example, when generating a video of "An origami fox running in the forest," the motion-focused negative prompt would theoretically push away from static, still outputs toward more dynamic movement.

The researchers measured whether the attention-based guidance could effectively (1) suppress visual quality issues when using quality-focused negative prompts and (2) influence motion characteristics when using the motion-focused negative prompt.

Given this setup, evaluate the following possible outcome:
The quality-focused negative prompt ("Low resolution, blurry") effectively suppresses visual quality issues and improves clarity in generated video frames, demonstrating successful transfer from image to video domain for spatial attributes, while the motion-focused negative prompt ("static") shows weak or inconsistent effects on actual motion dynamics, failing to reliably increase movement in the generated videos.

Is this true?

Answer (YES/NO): NO